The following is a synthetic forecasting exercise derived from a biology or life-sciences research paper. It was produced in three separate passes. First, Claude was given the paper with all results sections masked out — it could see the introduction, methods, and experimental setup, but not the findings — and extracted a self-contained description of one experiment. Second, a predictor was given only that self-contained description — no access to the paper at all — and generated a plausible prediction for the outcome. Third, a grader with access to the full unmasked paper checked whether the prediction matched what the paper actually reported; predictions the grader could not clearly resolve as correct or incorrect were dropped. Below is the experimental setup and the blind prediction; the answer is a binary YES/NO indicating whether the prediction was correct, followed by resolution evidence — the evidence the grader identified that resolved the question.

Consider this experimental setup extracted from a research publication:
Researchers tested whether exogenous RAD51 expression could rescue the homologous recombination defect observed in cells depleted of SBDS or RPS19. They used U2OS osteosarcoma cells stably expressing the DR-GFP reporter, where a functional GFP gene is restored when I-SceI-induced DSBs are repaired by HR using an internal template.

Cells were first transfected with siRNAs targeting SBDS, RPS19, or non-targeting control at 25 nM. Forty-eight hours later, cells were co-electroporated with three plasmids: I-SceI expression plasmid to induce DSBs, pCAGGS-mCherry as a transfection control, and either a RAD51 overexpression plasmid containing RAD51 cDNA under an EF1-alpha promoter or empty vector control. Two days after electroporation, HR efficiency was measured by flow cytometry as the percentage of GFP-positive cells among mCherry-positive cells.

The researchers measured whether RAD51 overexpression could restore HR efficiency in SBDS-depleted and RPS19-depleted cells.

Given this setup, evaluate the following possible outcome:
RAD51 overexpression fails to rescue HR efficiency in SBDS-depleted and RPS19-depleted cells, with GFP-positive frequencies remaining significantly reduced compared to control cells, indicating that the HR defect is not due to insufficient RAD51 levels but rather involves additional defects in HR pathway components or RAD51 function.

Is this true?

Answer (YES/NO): YES